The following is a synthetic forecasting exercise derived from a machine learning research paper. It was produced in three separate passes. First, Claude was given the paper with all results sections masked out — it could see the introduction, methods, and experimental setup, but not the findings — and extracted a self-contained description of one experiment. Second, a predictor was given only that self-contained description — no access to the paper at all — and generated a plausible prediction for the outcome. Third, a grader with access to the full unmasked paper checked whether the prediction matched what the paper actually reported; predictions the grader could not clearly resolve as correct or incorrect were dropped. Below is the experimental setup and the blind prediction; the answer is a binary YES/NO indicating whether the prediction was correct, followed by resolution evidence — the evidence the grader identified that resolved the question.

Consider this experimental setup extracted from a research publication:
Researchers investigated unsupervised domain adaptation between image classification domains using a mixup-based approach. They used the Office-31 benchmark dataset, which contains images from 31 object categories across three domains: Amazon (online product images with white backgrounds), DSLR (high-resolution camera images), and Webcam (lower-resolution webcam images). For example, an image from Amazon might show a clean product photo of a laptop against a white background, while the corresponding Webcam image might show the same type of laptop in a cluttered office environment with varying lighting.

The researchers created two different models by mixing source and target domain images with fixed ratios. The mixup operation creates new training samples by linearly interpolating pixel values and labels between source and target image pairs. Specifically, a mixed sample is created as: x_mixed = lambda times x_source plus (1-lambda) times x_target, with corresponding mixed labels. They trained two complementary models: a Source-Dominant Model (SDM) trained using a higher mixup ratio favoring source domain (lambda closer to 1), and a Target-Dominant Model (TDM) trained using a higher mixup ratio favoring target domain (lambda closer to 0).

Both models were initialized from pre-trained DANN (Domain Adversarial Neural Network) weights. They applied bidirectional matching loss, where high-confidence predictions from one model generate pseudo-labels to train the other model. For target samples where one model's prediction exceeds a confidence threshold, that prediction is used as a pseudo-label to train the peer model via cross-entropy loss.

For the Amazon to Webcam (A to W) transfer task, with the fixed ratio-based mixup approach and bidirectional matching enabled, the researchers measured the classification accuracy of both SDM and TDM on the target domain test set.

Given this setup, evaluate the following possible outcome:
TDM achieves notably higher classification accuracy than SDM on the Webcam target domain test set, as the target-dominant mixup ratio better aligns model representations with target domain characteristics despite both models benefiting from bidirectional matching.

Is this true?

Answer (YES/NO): NO